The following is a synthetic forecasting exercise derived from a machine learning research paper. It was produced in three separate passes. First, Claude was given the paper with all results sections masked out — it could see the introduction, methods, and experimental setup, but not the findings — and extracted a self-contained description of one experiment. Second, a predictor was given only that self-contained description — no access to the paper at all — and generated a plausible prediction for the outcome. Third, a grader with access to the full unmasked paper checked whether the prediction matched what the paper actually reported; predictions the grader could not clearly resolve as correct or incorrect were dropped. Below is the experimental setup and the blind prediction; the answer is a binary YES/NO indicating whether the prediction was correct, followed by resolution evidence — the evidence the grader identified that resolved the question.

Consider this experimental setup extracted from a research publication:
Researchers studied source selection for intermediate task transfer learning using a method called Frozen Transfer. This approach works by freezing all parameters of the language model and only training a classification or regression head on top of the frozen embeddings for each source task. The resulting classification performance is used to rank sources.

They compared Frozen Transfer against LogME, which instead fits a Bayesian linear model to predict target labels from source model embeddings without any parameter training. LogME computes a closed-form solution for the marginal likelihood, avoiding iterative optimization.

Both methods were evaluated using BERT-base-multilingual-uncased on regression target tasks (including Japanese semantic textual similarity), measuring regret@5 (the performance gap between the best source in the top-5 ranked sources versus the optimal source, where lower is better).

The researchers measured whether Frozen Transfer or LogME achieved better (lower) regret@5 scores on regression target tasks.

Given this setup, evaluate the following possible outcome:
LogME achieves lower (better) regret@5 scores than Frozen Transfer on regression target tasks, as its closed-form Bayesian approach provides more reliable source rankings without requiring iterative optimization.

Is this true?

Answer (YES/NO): YES